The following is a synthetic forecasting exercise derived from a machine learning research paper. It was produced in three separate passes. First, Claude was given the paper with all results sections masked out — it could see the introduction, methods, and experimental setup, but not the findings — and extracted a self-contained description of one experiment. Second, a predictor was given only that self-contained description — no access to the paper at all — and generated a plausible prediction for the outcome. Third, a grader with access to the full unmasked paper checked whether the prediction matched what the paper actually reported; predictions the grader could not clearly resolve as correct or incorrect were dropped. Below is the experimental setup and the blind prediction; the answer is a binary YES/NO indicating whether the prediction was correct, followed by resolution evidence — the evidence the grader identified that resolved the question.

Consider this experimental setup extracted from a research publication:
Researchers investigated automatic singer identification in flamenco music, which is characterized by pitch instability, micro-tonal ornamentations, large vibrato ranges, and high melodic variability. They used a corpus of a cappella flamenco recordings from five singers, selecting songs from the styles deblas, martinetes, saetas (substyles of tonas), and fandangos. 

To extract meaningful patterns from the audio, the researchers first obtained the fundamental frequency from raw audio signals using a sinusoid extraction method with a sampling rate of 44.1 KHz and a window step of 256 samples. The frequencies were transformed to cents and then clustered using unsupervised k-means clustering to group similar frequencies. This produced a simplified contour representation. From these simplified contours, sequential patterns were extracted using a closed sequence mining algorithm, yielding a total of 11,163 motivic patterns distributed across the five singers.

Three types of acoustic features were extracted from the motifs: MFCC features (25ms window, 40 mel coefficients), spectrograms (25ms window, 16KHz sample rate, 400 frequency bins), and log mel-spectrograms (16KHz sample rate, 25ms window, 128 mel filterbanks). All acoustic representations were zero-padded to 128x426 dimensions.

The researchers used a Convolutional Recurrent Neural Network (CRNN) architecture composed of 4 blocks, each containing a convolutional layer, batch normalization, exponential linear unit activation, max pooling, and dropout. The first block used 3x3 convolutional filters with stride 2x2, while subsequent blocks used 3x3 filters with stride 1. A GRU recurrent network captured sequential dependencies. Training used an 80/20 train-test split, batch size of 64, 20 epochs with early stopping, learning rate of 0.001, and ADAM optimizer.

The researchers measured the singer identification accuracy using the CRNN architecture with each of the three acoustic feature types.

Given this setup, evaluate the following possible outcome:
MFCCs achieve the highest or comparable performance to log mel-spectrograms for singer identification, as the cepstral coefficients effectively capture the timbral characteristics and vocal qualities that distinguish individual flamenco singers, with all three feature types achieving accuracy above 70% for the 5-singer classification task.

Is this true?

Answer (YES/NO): NO